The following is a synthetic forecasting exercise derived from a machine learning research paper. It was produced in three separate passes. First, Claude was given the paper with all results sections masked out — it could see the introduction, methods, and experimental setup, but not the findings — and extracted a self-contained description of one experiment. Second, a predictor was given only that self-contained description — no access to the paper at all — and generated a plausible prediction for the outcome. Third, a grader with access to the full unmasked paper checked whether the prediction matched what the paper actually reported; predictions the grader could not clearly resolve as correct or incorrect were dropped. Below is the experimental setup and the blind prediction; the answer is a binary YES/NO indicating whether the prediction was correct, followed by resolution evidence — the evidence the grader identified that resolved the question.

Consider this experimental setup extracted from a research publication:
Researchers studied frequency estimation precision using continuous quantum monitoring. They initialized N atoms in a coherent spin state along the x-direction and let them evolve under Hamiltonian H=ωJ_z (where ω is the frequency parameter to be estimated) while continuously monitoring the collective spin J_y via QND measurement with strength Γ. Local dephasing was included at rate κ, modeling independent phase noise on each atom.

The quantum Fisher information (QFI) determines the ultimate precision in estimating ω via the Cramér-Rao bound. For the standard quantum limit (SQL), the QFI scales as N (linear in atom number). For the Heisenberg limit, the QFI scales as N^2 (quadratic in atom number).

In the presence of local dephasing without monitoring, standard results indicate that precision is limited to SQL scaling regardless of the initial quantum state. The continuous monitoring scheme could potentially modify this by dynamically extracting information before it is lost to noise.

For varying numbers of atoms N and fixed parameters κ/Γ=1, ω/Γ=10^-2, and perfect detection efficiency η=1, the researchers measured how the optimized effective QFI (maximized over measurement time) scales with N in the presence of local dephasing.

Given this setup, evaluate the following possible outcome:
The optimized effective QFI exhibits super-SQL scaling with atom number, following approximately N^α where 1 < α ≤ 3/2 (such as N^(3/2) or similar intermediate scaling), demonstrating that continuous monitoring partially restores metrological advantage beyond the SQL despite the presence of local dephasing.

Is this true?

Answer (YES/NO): YES